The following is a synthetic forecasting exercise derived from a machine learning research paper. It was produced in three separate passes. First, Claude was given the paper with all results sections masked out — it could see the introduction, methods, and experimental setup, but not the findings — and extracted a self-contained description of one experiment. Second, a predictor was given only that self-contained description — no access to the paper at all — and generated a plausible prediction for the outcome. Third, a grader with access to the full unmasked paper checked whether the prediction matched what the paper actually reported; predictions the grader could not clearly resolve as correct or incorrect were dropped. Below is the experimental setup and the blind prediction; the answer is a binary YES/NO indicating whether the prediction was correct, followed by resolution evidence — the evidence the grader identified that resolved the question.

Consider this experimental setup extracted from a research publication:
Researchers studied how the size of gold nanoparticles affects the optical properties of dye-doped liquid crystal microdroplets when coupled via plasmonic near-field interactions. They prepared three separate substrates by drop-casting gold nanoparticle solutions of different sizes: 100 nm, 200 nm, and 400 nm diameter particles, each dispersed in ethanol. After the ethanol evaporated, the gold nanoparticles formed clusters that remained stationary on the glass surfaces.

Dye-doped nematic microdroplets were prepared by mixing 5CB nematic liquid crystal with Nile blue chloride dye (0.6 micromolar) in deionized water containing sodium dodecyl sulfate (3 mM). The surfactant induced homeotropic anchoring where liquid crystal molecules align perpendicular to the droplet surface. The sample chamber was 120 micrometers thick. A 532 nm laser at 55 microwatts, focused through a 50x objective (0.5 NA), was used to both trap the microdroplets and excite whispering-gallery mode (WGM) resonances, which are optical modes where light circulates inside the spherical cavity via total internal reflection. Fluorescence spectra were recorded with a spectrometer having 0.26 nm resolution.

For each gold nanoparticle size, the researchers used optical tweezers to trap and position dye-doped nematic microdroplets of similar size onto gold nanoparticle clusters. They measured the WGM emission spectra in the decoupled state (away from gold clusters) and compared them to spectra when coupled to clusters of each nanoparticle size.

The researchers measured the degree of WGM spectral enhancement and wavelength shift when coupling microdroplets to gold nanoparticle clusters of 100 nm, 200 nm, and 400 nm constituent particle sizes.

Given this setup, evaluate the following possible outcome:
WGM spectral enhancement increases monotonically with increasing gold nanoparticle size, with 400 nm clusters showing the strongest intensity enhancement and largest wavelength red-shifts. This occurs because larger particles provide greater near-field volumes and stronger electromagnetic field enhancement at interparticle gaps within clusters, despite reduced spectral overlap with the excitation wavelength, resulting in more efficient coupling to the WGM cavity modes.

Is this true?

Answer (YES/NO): NO